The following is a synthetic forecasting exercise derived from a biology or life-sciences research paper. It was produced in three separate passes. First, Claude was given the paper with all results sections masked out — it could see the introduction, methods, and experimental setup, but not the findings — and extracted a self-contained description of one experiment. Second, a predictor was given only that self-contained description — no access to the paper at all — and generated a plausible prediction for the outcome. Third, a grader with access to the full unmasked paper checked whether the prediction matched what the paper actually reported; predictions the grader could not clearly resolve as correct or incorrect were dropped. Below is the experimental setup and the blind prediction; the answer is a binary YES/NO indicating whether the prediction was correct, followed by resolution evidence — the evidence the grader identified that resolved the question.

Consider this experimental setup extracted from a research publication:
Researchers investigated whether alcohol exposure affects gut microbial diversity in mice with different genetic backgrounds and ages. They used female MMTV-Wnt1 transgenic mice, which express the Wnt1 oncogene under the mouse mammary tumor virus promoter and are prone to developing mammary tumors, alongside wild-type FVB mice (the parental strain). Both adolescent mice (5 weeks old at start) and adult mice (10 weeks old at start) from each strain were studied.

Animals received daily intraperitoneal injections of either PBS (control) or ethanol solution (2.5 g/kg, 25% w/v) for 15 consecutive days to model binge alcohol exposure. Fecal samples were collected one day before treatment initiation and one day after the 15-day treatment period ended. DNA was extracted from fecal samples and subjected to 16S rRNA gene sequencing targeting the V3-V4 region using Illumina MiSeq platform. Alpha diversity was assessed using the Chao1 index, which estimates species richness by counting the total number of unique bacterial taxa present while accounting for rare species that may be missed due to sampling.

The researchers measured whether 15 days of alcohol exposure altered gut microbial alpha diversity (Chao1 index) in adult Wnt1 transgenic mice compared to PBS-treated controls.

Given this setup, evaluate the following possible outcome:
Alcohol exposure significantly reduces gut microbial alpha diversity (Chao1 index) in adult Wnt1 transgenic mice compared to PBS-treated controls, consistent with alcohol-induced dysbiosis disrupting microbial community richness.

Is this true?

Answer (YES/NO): YES